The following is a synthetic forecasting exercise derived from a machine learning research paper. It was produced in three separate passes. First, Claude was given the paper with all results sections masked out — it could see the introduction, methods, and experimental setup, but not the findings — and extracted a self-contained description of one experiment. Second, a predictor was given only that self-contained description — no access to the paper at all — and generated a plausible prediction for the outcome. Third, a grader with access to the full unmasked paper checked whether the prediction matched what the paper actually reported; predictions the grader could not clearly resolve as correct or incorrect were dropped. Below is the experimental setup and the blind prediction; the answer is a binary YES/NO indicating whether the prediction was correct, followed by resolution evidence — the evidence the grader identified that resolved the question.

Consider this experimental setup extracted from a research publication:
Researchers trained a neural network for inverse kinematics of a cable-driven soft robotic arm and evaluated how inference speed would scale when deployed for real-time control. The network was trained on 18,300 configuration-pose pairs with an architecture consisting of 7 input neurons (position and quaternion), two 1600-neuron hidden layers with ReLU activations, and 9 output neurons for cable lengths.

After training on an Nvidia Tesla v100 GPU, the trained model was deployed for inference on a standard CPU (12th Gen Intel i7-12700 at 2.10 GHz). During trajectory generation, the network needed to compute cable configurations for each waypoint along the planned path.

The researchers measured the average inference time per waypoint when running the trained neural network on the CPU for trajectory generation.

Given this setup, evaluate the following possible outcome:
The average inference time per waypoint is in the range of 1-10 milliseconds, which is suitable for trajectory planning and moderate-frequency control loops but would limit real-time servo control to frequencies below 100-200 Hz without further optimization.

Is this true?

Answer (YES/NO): NO